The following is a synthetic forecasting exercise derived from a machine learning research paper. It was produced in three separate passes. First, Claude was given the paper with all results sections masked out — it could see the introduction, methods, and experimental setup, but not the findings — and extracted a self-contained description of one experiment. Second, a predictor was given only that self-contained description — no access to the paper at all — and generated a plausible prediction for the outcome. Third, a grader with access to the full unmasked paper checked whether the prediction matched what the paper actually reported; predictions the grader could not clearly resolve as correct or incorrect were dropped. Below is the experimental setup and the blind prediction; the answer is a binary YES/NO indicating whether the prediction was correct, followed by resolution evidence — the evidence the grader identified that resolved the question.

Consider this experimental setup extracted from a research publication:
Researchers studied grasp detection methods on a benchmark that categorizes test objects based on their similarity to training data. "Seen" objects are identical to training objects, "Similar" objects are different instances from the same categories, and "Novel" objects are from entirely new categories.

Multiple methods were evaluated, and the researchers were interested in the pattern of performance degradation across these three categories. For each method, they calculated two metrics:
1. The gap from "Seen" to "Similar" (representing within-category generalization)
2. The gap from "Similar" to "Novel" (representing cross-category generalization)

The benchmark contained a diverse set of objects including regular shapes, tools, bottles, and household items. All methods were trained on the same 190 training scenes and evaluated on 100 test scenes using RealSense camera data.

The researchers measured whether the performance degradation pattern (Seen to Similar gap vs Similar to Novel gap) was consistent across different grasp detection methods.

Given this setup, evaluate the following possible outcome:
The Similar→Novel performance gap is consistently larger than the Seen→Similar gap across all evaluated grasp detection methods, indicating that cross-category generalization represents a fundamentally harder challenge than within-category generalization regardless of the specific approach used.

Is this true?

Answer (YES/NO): YES